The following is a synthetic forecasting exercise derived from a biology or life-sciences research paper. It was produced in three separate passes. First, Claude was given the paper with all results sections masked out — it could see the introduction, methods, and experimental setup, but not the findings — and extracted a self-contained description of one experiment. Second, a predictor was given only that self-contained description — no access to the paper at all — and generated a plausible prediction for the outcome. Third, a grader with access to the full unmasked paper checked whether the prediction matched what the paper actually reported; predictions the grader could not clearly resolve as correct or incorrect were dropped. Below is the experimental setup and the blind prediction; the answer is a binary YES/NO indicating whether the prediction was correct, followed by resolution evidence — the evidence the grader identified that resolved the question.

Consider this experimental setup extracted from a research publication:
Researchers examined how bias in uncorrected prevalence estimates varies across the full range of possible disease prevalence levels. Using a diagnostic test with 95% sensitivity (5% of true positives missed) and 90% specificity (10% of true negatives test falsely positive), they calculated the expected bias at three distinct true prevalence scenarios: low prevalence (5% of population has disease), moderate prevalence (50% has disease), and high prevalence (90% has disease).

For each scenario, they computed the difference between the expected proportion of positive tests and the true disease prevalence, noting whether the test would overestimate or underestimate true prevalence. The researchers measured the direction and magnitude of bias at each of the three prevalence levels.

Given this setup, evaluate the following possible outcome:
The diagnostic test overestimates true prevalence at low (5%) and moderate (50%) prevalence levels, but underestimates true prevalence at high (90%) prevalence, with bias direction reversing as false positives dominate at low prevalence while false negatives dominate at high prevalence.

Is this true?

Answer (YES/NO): YES